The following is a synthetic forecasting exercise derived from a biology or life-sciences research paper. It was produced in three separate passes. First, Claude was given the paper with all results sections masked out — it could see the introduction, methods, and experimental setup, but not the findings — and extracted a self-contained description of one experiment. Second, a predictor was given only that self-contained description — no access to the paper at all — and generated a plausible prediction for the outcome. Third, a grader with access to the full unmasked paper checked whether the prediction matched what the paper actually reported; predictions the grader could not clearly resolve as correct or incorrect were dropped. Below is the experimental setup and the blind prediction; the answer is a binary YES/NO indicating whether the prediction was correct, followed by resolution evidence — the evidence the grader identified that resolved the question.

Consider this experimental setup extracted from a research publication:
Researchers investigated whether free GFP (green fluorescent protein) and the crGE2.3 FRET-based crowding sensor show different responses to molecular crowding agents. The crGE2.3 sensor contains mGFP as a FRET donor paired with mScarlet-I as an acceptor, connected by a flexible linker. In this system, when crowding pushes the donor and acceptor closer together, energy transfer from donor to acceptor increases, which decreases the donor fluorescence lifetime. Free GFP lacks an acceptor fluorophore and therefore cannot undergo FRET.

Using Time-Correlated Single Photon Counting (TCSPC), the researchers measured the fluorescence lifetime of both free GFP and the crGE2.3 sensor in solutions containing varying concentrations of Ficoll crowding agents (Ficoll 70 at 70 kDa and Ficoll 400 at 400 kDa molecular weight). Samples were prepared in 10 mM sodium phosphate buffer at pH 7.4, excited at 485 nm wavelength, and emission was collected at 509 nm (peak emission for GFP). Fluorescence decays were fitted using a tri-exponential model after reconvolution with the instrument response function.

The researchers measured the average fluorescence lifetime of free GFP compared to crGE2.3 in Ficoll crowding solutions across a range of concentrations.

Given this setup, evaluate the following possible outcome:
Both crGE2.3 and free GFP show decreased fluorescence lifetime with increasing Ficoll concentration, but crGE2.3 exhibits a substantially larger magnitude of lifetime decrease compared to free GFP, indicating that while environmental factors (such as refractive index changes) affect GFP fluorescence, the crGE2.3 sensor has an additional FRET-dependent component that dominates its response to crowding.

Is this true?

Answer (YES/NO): YES